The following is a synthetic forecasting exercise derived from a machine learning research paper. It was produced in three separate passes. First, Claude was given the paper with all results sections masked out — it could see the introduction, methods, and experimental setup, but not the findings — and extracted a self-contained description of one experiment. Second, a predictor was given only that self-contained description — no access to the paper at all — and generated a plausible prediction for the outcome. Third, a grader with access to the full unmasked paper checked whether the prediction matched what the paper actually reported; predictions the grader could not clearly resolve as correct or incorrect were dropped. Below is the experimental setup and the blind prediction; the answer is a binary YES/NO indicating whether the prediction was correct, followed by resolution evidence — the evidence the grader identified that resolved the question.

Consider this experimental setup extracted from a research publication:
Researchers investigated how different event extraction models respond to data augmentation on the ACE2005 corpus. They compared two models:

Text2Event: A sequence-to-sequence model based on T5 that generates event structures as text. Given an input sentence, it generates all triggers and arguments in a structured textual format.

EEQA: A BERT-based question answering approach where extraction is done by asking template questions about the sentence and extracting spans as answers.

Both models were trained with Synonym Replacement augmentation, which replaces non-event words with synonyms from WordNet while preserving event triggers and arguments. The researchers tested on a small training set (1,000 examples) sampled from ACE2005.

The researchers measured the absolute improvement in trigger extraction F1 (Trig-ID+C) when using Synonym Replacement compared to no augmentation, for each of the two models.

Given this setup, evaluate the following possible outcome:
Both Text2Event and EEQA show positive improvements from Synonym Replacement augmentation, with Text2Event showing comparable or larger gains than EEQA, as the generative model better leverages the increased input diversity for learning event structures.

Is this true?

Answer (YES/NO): NO